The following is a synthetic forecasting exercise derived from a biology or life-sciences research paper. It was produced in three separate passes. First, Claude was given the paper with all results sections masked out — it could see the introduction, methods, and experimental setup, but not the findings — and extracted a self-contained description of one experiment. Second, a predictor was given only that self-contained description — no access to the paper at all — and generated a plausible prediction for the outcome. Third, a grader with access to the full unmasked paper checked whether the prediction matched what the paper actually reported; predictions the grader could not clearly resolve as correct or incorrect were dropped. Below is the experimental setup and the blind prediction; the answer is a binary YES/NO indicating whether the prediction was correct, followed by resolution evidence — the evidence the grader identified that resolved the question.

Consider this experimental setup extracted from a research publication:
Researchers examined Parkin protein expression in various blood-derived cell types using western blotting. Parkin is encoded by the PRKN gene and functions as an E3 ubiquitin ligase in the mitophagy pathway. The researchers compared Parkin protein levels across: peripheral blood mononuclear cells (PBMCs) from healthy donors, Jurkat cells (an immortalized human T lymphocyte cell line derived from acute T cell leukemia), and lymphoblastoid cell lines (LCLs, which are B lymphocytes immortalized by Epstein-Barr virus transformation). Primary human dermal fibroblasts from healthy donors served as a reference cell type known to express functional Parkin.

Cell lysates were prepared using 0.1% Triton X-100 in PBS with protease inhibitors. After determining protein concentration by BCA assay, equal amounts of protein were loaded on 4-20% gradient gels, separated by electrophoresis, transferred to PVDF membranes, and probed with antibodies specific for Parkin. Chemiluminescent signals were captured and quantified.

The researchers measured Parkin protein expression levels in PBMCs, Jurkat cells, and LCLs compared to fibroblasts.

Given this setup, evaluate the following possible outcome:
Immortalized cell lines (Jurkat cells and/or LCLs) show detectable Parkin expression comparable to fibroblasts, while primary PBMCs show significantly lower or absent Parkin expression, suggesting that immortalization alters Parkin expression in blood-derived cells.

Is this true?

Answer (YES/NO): NO